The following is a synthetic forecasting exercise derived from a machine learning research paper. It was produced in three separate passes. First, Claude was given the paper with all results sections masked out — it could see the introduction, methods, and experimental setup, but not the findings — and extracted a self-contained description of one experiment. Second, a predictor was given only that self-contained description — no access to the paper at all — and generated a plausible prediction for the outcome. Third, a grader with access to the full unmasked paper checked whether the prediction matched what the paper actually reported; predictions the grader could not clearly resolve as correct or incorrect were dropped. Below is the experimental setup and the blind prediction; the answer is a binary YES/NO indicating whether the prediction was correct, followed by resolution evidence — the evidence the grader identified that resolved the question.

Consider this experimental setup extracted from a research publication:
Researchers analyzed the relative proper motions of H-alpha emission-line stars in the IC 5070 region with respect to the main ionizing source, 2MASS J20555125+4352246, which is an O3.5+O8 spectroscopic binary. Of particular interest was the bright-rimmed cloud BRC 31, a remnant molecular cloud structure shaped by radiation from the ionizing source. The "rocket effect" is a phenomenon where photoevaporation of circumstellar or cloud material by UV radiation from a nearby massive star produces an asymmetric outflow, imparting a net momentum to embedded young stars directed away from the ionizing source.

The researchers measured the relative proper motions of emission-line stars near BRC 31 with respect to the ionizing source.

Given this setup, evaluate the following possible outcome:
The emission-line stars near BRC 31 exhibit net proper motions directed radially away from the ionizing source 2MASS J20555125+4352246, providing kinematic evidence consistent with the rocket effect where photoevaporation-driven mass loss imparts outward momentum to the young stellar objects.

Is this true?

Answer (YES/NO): YES